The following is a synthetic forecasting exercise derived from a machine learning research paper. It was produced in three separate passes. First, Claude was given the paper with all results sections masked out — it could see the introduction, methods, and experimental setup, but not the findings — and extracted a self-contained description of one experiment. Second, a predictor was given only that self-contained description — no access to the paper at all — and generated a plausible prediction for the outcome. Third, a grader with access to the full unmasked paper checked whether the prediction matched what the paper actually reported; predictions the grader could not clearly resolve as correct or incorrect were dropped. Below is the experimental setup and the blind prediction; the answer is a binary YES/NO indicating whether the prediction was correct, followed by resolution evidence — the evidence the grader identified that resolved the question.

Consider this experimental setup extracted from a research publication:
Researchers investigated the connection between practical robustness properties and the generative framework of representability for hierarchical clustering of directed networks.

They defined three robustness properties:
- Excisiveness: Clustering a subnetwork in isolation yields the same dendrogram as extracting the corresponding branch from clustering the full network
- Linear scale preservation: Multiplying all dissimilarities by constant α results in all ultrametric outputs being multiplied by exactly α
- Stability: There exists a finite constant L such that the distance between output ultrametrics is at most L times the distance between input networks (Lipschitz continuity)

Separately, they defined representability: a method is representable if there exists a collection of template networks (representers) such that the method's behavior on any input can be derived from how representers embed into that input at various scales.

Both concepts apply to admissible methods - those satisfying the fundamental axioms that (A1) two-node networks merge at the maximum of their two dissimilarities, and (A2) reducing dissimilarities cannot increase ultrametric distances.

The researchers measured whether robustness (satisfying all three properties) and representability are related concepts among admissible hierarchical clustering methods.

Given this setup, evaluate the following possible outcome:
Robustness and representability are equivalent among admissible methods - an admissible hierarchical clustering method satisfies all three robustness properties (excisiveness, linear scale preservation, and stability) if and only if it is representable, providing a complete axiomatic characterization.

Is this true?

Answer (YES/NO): YES